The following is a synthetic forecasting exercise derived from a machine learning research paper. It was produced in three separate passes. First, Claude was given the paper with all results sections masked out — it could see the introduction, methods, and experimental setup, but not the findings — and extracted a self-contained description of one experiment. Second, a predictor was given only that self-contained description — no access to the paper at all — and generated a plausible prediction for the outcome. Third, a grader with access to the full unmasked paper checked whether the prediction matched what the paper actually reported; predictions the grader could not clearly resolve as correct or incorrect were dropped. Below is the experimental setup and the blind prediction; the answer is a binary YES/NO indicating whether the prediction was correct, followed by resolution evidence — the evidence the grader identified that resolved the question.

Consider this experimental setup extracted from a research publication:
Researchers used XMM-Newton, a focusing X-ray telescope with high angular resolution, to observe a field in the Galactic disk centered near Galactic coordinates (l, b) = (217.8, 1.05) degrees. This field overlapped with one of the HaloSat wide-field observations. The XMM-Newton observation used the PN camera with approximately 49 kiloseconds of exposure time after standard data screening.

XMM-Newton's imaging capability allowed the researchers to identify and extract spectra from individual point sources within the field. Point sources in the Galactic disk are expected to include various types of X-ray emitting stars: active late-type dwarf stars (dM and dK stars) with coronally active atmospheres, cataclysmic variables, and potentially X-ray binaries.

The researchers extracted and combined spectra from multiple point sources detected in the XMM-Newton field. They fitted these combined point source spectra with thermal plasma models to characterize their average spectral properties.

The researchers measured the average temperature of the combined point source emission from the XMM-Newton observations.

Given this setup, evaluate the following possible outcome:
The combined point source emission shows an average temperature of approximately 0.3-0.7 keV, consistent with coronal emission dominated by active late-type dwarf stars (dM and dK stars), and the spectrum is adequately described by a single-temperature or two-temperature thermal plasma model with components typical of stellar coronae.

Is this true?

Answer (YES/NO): NO